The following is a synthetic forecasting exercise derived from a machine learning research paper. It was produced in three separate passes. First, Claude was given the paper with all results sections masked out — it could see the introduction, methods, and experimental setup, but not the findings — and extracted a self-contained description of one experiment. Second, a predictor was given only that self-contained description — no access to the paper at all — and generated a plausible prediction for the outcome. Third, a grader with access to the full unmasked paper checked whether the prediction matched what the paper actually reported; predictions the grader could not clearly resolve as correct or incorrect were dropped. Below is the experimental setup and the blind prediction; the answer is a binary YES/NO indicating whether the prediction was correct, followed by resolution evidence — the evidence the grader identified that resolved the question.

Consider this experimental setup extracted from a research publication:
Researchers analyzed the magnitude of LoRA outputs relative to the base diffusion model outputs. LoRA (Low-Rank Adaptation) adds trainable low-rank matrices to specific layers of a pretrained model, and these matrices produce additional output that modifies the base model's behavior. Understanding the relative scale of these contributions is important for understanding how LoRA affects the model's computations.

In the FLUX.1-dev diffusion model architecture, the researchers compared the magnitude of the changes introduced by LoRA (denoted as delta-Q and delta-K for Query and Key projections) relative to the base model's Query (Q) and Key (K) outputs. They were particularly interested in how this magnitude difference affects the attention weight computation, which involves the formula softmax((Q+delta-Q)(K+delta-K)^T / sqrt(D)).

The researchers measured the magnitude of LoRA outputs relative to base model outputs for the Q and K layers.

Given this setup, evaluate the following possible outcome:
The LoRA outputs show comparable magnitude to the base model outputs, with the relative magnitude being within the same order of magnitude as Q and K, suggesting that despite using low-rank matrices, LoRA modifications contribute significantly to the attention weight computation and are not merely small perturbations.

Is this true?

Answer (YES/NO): NO